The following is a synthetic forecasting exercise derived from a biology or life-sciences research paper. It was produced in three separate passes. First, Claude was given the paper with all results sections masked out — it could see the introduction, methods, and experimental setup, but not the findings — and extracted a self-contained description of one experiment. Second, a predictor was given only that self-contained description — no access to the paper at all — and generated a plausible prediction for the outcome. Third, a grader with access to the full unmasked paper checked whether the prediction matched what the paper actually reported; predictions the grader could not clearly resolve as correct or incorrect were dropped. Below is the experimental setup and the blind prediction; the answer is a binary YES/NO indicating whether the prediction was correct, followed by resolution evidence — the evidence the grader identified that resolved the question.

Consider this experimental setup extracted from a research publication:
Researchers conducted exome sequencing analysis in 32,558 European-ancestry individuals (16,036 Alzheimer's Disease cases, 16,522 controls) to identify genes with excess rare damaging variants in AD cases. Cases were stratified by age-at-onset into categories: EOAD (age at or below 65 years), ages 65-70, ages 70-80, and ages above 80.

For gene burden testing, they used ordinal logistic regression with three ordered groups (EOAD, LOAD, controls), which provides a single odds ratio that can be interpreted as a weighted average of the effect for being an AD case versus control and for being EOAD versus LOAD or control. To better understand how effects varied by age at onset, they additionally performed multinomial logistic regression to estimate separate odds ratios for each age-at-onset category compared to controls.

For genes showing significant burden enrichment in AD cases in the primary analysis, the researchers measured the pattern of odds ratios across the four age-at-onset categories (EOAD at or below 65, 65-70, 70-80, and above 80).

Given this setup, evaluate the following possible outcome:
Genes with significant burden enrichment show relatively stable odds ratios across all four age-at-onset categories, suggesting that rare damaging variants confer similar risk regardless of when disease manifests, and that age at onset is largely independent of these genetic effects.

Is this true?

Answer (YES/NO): NO